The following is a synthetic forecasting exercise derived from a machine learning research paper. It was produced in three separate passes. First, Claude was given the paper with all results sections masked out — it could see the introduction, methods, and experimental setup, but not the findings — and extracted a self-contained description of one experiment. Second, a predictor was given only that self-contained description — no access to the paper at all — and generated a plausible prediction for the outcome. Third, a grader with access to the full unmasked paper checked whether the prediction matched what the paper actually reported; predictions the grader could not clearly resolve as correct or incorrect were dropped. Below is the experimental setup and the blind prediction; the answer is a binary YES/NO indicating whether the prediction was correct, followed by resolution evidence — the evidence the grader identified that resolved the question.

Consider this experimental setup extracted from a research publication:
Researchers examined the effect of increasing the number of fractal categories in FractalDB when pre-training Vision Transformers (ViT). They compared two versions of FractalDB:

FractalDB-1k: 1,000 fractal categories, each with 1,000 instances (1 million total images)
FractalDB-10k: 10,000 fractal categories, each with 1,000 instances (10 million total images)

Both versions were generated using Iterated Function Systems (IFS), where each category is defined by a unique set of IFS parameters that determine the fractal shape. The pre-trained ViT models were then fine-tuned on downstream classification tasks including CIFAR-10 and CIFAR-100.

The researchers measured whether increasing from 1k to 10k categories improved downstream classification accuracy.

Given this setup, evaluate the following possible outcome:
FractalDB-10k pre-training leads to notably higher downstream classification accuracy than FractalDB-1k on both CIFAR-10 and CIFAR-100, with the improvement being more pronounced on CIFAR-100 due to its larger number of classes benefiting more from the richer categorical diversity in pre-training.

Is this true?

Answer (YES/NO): YES